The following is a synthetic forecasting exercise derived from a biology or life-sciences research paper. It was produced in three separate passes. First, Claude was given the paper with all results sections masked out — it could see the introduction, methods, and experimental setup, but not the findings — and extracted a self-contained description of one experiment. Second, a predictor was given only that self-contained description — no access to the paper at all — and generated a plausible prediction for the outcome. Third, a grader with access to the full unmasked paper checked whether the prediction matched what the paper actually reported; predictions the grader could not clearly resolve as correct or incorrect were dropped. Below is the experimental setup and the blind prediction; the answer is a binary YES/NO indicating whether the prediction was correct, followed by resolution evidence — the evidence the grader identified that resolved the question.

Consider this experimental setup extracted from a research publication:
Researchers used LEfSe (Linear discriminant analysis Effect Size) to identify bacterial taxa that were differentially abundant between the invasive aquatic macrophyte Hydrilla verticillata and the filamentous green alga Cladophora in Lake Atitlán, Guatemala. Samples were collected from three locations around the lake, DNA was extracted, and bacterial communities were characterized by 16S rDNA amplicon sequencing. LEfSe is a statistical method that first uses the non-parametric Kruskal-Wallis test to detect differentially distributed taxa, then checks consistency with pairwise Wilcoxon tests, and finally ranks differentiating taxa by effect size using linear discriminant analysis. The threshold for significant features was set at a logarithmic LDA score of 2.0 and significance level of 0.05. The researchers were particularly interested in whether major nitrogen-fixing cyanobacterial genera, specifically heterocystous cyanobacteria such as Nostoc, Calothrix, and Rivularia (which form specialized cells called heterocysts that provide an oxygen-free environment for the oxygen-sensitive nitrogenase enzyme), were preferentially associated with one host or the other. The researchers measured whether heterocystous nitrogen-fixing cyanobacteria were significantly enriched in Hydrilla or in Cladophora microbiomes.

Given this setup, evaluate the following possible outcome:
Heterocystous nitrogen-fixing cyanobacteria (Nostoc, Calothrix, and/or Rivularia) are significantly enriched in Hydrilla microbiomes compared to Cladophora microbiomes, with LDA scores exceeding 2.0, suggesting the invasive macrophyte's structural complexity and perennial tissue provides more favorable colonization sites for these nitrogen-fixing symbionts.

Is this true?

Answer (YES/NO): NO